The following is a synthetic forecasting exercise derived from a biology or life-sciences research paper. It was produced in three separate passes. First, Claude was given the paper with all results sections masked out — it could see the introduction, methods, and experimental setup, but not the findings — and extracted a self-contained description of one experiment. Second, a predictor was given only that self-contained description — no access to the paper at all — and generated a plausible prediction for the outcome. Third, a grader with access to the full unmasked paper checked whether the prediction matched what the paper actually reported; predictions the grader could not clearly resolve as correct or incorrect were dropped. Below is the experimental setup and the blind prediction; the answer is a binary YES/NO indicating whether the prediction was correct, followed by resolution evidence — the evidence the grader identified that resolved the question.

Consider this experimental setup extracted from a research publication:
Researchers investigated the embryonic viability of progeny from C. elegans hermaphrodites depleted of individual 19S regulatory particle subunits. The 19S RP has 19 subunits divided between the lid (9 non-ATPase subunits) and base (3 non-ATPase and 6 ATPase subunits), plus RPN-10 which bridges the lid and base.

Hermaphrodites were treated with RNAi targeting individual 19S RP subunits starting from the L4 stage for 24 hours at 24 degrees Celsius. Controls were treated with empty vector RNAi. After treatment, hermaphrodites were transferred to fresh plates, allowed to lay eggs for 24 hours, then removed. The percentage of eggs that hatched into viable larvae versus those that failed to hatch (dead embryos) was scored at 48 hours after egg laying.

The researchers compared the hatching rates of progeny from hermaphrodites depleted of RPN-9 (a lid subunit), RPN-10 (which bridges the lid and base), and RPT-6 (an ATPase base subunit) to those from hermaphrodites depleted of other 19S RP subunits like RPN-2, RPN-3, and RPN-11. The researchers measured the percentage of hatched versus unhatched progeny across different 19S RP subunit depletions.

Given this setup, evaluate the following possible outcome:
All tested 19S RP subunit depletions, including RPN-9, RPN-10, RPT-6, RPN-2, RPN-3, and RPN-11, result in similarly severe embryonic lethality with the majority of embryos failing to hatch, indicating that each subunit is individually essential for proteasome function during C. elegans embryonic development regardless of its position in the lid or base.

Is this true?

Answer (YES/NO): NO